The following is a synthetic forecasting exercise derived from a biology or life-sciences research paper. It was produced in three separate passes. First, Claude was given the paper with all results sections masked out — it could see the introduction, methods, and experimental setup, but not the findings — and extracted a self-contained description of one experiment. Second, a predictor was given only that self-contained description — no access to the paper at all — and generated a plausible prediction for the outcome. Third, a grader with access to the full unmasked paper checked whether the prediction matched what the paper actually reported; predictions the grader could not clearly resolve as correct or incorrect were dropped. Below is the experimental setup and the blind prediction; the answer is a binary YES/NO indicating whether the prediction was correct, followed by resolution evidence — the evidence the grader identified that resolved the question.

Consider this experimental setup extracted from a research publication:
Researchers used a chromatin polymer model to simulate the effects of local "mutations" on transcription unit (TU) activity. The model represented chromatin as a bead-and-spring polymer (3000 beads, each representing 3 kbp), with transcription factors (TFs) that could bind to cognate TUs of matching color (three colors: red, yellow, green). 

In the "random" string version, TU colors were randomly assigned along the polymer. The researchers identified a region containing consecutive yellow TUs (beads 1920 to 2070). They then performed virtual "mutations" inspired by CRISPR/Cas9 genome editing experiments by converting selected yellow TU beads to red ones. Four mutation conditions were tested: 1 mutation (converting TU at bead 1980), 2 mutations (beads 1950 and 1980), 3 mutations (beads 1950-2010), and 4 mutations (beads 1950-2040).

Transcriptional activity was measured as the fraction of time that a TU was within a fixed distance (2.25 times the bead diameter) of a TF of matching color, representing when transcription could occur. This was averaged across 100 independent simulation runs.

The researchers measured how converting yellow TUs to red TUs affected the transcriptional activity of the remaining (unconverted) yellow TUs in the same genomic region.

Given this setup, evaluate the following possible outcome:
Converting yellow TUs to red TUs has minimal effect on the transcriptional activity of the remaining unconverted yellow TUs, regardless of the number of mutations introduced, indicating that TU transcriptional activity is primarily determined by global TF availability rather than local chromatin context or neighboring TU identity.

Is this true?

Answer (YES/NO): NO